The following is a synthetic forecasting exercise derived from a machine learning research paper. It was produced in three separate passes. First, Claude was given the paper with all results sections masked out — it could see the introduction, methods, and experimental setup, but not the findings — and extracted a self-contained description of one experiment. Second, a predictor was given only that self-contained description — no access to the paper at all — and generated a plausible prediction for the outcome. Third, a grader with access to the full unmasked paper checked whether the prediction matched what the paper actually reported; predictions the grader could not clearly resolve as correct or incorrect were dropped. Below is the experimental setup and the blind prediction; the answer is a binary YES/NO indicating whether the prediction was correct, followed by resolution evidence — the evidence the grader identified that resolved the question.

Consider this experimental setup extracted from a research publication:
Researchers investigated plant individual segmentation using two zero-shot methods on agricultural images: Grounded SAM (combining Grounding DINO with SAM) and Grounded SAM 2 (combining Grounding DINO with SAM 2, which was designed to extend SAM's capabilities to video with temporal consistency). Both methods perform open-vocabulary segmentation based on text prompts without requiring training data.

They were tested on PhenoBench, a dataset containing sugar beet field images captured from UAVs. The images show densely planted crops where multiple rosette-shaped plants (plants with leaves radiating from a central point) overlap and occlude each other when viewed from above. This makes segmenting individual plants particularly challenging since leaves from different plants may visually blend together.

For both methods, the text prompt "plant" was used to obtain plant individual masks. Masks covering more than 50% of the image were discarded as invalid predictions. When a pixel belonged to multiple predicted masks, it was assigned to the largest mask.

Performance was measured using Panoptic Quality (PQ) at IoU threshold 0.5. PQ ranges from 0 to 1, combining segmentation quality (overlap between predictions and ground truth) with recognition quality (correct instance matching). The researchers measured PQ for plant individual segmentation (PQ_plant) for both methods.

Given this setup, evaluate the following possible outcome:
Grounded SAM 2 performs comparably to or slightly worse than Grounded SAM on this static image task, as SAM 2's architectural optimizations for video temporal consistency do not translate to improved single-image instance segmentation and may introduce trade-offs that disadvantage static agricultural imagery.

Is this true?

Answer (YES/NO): YES